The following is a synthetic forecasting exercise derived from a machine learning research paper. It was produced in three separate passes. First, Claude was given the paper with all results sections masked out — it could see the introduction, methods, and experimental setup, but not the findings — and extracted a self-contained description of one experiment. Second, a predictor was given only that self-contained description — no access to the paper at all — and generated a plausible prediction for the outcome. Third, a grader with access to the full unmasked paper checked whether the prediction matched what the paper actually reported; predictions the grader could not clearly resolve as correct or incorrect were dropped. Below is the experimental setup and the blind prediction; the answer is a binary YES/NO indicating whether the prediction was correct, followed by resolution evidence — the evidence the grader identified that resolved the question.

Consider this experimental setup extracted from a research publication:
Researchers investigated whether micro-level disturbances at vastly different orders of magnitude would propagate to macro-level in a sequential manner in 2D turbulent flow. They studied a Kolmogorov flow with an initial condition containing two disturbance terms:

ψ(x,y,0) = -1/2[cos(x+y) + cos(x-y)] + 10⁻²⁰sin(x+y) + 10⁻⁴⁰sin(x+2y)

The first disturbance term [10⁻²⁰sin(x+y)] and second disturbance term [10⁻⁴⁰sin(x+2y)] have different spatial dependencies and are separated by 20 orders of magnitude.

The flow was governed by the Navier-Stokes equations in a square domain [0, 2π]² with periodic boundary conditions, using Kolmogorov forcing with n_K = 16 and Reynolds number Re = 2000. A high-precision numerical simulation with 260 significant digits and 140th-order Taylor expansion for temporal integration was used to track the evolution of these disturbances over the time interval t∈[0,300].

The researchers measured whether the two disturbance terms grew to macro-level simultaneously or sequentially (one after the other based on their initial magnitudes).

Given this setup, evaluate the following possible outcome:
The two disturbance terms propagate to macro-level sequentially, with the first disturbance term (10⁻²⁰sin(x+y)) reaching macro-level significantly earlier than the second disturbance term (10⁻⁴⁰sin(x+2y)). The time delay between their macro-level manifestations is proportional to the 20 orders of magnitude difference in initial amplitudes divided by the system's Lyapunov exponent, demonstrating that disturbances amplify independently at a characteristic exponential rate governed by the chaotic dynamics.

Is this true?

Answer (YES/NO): YES